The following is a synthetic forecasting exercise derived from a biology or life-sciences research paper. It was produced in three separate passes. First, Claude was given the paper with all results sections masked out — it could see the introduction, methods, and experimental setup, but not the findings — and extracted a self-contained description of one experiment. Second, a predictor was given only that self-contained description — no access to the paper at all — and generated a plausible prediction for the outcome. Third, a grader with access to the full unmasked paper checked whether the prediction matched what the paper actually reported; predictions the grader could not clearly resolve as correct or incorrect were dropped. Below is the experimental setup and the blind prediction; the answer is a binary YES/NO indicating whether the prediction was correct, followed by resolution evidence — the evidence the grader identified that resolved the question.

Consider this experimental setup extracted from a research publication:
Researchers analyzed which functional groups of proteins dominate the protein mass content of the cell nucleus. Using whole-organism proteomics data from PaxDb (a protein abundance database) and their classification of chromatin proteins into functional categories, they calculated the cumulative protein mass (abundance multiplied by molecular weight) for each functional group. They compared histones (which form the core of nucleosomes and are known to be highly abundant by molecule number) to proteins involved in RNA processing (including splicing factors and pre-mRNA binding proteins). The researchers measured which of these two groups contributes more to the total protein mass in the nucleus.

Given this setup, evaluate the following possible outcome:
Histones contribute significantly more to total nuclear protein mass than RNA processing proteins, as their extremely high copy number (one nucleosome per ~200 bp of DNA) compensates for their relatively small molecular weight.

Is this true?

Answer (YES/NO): NO